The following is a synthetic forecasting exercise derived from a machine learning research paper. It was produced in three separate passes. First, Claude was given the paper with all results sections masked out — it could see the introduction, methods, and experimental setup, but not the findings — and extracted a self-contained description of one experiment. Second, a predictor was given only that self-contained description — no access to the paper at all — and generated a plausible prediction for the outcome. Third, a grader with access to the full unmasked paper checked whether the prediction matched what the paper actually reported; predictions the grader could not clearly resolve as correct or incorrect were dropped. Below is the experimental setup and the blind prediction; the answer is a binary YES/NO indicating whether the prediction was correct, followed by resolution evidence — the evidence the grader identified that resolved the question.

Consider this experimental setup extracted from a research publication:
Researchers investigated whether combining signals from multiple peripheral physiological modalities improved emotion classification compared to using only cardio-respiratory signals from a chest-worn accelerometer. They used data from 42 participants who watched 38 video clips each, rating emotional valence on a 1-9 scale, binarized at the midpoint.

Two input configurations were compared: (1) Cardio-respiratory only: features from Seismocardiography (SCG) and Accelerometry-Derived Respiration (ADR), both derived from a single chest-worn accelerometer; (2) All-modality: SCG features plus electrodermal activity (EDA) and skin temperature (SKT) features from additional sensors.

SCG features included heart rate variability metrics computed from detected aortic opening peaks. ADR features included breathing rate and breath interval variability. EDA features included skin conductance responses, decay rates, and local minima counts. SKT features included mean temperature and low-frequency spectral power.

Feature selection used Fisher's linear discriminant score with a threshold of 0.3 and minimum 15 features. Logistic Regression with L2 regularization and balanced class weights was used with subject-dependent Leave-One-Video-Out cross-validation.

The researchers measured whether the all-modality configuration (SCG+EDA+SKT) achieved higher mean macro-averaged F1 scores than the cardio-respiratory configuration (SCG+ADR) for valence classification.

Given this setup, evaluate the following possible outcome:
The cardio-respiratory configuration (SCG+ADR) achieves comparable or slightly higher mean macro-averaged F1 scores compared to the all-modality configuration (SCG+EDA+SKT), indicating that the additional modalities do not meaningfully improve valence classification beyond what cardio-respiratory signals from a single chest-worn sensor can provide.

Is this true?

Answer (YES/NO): NO